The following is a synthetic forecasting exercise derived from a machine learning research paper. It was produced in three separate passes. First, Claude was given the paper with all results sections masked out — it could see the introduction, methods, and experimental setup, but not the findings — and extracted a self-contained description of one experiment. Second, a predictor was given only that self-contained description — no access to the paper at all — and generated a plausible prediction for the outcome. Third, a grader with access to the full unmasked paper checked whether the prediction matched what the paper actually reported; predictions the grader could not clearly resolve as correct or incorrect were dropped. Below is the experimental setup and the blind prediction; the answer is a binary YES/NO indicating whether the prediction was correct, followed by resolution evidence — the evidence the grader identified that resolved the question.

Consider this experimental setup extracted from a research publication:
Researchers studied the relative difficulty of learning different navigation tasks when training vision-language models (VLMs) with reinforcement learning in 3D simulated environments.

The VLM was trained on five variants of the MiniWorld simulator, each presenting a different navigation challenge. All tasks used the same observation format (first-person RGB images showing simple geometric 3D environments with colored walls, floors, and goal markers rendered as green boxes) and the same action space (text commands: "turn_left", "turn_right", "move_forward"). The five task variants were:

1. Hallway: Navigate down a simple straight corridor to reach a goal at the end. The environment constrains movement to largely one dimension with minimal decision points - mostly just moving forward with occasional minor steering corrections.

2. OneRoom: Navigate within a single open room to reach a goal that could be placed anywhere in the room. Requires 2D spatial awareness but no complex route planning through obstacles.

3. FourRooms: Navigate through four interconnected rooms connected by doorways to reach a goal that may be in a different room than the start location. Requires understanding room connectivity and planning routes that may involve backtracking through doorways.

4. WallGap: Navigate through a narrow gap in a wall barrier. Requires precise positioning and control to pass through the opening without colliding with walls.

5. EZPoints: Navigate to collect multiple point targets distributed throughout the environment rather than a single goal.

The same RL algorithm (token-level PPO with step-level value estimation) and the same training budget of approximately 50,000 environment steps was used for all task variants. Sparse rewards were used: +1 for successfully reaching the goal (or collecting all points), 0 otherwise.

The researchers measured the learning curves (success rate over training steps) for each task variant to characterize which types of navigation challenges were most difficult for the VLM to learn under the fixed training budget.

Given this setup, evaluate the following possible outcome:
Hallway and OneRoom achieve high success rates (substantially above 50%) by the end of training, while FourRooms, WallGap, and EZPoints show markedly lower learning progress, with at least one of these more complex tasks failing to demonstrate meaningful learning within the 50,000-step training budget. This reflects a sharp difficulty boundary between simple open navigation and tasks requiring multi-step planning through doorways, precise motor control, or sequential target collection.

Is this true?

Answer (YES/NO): NO